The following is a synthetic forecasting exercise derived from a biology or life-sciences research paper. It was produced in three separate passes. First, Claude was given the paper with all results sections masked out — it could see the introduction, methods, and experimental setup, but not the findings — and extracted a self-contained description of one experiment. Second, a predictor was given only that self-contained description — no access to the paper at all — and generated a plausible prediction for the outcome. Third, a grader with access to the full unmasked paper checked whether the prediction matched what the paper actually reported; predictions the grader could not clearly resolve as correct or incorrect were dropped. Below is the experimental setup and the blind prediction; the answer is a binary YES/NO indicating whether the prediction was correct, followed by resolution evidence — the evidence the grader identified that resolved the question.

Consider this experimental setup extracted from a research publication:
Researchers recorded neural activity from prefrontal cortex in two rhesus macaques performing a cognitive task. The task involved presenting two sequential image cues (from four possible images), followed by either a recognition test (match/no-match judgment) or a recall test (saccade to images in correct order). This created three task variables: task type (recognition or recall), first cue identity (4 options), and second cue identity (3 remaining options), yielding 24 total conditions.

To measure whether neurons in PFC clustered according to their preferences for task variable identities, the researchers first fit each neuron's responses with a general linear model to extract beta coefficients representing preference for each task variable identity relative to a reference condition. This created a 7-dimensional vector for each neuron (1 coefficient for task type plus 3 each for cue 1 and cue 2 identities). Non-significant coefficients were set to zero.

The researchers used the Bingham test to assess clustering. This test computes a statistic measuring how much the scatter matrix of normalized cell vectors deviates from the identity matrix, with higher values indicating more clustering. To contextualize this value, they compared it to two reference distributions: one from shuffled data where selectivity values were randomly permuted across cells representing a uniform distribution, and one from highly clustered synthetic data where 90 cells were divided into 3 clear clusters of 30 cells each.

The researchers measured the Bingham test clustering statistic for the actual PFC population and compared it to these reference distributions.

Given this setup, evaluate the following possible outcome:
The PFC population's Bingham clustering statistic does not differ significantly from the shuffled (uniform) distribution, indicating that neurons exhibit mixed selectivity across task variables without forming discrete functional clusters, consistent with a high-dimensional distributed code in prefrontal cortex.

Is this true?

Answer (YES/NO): NO